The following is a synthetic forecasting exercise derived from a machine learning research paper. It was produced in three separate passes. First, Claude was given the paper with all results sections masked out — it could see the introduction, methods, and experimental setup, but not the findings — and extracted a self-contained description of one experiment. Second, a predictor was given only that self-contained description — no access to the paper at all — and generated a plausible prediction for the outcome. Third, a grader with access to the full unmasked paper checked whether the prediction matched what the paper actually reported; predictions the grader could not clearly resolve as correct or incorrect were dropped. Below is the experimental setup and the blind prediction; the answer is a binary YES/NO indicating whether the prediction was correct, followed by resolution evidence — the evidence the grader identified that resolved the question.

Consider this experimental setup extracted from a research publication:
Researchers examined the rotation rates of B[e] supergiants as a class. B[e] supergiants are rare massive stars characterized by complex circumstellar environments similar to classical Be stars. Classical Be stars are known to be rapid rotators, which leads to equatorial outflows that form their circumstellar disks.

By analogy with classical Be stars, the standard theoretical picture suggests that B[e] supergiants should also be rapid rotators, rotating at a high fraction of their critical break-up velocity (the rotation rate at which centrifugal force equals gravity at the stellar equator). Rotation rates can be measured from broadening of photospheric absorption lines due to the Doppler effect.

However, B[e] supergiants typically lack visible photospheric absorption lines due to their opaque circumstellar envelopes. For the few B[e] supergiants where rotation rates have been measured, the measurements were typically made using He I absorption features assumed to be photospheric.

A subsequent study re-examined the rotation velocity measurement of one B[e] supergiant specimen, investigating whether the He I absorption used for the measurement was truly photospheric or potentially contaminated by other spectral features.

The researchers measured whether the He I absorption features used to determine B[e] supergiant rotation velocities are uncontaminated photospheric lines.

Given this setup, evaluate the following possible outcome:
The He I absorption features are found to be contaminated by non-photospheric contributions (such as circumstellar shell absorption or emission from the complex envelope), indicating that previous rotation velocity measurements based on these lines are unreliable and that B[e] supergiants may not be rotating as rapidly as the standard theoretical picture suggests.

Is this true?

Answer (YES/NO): NO